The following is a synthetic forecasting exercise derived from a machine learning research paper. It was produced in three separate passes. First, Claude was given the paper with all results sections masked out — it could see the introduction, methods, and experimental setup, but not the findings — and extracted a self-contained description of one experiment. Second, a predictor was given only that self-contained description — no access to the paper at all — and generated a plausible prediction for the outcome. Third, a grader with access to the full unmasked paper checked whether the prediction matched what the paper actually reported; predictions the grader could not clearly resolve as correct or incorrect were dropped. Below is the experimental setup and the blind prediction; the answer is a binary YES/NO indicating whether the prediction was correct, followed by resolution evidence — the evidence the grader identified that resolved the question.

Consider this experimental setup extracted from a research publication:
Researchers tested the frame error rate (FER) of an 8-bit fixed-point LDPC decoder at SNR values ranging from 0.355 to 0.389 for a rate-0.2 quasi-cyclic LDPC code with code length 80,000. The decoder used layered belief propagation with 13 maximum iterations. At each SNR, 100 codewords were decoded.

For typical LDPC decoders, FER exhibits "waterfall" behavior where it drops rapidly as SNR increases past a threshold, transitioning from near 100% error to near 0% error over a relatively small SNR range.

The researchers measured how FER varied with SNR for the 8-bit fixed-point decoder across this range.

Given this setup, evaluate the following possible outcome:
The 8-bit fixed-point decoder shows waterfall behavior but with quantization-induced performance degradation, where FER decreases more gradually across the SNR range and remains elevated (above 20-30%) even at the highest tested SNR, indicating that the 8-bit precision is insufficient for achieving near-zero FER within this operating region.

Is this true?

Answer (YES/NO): YES